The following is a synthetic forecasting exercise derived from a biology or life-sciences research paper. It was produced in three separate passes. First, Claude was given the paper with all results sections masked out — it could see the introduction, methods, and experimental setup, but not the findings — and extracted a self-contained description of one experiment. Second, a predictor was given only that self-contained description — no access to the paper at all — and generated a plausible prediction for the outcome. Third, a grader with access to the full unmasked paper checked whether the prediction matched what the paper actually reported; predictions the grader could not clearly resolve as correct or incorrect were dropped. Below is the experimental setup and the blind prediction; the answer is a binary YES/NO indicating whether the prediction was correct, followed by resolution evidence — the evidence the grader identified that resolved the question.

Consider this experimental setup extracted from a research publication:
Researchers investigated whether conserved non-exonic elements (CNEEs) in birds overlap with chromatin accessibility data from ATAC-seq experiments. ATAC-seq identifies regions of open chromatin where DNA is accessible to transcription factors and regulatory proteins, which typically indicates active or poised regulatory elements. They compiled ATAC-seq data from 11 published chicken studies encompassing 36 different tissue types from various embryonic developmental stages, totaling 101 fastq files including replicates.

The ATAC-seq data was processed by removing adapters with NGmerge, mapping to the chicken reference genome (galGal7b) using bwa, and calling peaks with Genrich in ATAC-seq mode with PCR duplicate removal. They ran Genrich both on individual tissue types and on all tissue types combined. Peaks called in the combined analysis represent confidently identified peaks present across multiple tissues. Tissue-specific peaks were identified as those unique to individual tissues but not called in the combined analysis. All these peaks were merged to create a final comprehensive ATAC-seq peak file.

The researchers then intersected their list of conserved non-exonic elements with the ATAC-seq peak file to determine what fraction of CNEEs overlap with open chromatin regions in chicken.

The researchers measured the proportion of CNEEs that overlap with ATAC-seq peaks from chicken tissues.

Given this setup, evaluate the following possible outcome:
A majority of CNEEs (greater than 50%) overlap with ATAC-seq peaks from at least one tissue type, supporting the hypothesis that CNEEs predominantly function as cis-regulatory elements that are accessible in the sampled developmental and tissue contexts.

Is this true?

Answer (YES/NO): NO